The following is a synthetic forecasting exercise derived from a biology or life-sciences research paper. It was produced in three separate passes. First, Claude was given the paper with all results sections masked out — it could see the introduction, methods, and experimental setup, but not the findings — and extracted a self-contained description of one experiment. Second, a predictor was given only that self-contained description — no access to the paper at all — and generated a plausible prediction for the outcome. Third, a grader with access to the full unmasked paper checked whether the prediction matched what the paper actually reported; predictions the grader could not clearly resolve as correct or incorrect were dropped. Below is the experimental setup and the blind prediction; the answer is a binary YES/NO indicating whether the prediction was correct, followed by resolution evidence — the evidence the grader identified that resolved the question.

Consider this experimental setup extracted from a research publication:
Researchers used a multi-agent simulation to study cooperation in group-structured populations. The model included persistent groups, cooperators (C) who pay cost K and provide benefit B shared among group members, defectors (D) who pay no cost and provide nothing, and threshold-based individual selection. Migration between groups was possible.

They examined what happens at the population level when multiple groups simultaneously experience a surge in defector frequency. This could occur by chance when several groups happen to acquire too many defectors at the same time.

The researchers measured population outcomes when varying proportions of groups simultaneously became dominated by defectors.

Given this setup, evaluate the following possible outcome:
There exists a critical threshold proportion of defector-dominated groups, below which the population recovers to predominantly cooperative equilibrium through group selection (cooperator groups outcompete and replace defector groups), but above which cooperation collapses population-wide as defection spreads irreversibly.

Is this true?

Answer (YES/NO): NO